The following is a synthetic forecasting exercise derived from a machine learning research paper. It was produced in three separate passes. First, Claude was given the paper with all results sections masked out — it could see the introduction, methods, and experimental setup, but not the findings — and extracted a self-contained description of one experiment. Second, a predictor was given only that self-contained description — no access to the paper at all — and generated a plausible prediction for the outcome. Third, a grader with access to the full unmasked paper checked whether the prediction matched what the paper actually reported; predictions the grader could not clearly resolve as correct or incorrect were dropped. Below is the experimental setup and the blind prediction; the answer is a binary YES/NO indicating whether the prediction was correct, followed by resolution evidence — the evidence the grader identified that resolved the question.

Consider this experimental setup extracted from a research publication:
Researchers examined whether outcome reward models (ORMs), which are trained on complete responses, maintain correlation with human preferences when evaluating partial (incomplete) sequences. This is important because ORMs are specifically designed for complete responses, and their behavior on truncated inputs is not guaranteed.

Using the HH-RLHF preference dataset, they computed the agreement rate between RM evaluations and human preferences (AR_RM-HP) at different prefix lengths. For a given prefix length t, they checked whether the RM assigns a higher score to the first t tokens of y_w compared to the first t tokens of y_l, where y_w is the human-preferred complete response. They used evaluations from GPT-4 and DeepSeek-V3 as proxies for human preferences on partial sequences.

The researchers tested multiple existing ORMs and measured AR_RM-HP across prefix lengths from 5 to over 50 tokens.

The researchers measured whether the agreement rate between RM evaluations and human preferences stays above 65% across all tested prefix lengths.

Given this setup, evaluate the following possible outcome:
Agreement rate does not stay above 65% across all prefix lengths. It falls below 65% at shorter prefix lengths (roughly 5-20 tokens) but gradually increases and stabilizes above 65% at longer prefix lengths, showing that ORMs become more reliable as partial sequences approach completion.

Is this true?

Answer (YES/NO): NO